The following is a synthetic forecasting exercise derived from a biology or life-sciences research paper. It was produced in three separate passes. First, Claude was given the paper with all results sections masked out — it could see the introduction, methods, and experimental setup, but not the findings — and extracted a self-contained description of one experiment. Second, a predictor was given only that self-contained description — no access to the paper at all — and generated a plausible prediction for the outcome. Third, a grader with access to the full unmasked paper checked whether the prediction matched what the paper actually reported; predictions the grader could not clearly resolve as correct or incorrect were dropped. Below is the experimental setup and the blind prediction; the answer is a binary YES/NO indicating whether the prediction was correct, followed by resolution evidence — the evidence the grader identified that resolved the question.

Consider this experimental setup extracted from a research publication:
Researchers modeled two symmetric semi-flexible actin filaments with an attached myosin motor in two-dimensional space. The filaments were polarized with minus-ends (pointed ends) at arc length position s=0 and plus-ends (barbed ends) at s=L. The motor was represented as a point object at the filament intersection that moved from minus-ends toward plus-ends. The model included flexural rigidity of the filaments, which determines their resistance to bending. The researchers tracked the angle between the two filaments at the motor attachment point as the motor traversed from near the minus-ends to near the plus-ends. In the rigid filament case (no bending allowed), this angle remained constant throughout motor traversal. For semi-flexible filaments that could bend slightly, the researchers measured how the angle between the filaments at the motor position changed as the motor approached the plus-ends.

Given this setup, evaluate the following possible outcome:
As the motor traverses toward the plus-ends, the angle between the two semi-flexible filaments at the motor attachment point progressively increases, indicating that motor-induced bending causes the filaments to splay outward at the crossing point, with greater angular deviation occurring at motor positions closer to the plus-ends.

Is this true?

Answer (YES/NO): NO